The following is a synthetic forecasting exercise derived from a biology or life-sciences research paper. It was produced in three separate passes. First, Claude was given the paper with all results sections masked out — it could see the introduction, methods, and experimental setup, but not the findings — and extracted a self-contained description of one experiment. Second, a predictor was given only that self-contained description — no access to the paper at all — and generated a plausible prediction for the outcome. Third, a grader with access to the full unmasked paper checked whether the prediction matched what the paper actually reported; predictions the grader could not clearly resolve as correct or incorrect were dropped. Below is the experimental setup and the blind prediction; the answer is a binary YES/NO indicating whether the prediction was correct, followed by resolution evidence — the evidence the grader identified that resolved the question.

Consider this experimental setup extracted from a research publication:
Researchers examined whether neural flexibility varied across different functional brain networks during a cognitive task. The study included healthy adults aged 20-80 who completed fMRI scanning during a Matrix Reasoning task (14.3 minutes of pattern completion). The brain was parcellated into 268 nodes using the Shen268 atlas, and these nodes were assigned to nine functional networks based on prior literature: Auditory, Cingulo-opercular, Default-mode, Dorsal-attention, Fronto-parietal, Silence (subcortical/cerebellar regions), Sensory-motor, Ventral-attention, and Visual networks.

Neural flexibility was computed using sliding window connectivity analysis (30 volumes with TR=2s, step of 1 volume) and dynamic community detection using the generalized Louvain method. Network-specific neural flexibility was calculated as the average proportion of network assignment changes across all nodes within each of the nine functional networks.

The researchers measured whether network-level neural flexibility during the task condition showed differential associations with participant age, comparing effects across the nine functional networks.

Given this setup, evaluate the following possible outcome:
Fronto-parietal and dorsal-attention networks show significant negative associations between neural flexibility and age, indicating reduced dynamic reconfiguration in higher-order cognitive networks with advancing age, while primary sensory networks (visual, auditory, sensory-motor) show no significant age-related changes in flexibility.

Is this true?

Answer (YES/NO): NO